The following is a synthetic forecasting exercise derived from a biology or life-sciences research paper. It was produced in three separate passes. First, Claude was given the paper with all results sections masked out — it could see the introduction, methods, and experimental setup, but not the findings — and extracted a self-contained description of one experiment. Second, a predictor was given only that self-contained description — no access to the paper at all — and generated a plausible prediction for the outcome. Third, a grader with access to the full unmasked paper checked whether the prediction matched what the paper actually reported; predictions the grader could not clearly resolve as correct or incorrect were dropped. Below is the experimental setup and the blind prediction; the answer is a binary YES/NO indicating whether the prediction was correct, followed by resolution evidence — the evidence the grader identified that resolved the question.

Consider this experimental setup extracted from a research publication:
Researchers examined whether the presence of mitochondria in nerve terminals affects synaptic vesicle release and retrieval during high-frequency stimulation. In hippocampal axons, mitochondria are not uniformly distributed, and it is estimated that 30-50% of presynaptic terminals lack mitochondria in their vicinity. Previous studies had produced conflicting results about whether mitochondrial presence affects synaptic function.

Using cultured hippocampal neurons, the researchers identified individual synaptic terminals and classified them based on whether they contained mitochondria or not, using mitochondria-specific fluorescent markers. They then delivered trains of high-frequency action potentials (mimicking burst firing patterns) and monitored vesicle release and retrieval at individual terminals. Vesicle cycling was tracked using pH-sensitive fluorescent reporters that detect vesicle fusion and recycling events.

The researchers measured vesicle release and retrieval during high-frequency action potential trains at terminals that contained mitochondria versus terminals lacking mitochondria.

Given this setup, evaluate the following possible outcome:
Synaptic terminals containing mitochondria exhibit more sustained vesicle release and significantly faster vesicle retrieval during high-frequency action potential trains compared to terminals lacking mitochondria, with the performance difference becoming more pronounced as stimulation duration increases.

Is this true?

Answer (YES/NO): NO